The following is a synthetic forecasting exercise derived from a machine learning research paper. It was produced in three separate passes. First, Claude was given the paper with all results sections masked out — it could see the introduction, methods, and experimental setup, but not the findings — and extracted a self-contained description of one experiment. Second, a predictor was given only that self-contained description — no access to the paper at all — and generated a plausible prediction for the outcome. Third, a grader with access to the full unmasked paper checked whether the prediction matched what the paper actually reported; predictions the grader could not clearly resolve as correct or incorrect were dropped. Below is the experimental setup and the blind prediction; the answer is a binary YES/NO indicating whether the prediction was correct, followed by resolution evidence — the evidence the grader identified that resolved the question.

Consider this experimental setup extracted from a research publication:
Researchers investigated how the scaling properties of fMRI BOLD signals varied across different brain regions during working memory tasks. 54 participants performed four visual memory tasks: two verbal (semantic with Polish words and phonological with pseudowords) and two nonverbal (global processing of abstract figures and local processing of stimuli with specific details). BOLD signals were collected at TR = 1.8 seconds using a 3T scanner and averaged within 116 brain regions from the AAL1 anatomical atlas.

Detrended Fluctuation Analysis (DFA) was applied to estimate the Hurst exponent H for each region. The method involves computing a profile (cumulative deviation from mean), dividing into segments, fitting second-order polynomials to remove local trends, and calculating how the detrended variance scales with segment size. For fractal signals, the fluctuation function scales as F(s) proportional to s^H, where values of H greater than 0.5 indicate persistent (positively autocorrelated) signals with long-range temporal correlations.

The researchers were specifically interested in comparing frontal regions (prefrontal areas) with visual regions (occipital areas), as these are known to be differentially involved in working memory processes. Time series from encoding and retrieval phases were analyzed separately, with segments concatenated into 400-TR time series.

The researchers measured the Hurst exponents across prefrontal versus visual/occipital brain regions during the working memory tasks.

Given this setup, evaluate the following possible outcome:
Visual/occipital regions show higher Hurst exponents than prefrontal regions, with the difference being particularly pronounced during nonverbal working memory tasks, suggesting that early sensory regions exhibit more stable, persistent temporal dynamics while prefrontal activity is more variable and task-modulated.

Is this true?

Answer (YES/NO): NO